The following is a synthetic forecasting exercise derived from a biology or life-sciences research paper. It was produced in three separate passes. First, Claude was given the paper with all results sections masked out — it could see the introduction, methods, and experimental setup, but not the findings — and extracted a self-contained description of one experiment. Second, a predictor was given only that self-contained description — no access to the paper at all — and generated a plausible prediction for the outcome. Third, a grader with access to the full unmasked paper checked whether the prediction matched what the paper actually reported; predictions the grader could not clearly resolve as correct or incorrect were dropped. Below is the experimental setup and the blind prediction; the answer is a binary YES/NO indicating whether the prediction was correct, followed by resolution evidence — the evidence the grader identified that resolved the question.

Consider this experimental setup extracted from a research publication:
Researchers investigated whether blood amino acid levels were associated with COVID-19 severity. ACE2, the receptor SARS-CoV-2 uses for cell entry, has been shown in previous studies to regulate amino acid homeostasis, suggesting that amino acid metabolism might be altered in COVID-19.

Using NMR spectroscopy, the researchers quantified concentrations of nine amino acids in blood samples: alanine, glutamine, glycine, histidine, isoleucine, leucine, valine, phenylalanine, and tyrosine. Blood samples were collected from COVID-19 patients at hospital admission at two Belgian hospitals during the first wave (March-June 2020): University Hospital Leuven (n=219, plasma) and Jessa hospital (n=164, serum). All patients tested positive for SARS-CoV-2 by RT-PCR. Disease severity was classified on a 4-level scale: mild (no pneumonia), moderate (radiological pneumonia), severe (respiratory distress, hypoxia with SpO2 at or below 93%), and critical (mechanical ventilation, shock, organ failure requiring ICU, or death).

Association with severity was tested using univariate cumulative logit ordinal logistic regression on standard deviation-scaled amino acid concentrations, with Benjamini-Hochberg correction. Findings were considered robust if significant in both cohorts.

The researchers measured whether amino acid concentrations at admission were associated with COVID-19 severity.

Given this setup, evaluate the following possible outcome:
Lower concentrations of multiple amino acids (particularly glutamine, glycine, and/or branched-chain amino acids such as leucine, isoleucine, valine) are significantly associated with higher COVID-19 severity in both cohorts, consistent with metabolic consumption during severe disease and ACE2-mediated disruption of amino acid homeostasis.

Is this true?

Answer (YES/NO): NO